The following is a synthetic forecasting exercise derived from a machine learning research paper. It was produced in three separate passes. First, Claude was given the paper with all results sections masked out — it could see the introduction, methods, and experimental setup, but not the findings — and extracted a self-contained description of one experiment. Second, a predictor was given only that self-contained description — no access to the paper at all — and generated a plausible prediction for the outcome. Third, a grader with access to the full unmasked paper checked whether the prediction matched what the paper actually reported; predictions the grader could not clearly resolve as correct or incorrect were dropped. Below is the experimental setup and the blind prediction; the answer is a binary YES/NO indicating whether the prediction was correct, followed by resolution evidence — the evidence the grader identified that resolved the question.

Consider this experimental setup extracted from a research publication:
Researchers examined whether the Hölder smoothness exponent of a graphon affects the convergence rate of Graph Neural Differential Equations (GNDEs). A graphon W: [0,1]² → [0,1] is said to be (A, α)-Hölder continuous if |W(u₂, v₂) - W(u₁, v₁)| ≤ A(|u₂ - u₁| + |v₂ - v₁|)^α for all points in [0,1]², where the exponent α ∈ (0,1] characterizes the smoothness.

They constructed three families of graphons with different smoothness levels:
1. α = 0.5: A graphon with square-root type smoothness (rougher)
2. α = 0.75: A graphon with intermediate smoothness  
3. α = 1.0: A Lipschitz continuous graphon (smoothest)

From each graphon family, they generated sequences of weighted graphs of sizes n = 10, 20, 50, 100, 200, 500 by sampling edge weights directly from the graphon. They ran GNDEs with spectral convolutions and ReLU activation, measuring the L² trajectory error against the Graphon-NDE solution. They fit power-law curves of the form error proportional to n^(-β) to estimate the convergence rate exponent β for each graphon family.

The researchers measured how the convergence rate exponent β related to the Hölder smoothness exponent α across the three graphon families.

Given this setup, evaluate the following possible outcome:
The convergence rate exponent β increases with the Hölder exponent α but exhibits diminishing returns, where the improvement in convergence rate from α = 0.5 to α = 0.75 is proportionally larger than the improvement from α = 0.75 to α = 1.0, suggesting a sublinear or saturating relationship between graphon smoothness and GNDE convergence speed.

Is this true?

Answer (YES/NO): NO